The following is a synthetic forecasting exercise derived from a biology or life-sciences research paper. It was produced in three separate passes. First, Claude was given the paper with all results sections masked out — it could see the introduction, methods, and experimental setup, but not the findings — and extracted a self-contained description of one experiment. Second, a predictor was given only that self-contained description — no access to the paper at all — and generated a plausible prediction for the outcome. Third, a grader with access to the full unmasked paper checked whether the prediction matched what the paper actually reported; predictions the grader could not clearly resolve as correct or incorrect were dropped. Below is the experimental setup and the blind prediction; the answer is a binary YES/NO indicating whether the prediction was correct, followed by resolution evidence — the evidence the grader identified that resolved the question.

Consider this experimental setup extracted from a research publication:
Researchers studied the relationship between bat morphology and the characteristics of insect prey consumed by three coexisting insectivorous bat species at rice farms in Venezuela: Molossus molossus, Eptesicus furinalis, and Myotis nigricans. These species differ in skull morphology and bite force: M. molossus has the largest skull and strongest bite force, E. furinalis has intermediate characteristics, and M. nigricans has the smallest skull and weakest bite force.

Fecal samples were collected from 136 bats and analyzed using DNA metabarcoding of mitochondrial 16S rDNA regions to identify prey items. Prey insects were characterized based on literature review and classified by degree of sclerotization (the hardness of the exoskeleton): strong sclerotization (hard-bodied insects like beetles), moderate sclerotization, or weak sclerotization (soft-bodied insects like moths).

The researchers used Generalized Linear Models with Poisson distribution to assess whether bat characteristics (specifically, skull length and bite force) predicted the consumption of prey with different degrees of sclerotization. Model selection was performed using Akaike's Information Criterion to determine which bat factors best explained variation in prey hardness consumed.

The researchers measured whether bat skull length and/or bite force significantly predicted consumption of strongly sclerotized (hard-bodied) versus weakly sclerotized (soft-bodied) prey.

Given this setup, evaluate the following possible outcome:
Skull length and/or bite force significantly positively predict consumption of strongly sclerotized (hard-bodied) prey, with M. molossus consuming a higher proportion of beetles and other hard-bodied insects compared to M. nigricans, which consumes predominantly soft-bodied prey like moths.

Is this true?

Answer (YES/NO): NO